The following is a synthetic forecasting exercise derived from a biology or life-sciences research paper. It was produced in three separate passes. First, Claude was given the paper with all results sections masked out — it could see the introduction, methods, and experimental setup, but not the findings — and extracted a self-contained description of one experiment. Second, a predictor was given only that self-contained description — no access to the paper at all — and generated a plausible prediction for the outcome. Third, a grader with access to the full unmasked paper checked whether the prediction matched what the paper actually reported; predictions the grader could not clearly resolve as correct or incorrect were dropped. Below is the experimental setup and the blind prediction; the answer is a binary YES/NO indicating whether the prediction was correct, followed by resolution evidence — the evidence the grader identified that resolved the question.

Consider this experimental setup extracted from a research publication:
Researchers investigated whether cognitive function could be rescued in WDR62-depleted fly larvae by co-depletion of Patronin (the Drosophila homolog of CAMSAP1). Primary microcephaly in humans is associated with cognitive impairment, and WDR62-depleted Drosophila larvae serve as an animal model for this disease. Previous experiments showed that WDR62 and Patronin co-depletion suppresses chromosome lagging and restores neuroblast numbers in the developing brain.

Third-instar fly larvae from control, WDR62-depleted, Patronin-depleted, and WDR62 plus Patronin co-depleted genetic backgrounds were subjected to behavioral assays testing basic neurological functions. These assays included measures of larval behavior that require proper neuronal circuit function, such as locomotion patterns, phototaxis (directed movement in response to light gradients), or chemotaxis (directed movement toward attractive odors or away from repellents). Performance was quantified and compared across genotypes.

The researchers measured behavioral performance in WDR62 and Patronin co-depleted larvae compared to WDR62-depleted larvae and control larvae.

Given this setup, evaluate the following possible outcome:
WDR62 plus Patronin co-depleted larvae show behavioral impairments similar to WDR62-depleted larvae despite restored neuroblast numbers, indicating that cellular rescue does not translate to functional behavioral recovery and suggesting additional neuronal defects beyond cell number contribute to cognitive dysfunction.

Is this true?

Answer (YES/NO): NO